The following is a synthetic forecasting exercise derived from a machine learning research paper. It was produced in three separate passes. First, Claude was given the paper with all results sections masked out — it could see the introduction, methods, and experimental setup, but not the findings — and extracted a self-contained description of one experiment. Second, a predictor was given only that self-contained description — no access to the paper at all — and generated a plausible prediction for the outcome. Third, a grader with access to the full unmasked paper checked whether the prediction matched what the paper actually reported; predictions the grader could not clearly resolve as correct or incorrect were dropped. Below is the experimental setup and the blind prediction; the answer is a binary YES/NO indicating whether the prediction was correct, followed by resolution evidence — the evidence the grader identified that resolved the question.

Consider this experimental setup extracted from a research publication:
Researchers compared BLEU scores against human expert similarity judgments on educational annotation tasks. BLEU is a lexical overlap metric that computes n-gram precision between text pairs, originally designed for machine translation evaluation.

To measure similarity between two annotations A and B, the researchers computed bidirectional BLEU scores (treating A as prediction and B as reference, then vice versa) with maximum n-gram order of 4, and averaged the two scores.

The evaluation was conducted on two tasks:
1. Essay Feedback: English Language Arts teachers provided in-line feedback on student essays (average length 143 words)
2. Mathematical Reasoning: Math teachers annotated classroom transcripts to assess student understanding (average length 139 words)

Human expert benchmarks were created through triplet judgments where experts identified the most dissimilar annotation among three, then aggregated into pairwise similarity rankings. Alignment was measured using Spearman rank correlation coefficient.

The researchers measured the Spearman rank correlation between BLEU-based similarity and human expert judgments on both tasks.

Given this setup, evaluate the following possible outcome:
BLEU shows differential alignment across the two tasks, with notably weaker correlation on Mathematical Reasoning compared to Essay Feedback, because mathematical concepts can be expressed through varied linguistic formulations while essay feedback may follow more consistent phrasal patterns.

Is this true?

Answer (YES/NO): NO